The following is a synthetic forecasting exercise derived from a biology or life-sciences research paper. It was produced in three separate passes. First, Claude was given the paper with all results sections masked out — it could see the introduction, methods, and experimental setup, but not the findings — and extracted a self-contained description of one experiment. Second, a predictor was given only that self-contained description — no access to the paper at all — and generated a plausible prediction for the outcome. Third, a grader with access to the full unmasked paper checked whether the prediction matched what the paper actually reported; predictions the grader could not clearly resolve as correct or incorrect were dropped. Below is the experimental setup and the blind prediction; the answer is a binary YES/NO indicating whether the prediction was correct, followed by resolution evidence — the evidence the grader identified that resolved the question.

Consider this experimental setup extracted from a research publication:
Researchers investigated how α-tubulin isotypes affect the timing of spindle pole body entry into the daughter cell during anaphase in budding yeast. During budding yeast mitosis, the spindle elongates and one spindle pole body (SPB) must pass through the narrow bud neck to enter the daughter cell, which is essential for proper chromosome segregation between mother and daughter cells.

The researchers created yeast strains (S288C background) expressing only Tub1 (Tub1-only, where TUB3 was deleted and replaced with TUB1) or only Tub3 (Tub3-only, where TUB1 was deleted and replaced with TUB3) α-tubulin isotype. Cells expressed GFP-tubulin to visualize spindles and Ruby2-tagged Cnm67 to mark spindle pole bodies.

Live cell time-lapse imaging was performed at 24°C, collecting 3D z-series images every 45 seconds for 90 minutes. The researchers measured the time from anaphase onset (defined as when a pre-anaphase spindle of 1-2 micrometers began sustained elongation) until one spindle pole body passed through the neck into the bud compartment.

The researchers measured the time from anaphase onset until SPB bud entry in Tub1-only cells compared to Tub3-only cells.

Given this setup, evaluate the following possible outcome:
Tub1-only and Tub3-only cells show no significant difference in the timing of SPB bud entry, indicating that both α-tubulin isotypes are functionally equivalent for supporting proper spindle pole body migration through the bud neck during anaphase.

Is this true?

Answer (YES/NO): NO